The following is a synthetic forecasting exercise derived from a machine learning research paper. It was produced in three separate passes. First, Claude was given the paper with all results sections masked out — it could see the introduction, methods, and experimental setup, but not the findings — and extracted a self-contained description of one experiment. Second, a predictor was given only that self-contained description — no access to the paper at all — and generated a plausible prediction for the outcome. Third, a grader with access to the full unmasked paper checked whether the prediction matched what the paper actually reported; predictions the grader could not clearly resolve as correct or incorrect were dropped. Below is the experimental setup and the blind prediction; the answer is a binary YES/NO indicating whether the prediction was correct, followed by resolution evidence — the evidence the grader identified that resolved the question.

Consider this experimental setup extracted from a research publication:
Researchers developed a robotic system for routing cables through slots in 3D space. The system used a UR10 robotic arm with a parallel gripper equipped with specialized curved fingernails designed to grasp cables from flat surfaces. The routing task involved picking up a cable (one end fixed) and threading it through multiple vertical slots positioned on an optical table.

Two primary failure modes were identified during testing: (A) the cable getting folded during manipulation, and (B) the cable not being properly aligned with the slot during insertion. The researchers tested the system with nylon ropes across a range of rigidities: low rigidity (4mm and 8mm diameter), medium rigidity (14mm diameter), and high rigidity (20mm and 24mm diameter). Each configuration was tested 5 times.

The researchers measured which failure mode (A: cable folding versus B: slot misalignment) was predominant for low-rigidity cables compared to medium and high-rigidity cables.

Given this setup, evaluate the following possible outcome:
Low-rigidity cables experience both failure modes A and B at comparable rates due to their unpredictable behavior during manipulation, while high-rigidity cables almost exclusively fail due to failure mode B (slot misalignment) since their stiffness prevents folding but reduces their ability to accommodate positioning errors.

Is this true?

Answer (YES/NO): NO